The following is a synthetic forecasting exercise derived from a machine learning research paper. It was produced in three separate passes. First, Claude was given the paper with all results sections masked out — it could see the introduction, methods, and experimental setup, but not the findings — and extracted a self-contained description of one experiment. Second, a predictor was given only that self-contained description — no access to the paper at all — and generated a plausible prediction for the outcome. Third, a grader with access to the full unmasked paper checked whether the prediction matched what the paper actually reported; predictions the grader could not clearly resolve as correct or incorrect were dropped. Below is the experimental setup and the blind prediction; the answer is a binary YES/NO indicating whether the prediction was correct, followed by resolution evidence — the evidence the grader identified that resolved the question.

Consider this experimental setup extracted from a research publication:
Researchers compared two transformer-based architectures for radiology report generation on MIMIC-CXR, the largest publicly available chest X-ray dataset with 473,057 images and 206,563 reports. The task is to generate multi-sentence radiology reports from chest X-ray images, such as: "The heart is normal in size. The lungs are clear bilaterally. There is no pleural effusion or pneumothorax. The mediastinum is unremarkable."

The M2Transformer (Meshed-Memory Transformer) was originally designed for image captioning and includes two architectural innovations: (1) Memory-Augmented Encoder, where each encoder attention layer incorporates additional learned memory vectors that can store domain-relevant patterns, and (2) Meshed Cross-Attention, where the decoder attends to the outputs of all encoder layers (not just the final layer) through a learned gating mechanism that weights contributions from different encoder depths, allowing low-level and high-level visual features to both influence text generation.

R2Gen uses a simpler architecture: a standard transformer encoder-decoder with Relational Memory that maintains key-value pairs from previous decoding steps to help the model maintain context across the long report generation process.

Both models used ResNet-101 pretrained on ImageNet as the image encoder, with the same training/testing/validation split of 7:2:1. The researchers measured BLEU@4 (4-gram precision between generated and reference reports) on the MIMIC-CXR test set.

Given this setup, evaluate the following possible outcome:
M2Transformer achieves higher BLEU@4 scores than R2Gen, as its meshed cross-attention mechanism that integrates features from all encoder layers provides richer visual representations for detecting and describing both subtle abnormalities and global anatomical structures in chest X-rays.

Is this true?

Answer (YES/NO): NO